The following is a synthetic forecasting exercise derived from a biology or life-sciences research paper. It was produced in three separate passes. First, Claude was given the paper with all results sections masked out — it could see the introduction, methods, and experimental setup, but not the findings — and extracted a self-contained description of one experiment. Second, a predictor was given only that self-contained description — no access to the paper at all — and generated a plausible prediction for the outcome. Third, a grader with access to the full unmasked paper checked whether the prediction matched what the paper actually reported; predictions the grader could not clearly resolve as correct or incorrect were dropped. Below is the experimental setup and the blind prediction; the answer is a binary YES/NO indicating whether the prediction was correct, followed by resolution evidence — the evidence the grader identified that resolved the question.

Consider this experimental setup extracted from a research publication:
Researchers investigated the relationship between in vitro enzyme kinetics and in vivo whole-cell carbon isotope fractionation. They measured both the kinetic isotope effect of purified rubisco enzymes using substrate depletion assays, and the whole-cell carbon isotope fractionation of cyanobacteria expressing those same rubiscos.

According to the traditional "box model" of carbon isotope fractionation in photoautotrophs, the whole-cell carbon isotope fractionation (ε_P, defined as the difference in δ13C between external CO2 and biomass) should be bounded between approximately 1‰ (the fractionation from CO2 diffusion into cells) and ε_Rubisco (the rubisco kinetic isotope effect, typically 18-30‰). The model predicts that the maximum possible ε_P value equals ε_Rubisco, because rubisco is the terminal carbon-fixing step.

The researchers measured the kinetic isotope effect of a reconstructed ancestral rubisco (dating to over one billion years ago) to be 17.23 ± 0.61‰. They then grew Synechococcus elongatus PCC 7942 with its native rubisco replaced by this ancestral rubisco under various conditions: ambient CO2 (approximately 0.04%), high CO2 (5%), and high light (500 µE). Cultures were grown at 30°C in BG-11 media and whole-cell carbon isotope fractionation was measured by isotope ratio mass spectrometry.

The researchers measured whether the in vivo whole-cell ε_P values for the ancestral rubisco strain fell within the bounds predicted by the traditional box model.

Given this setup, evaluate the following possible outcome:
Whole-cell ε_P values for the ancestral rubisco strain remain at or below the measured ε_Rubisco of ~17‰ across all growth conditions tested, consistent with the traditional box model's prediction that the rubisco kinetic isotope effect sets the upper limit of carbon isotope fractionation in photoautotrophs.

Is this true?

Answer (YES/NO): NO